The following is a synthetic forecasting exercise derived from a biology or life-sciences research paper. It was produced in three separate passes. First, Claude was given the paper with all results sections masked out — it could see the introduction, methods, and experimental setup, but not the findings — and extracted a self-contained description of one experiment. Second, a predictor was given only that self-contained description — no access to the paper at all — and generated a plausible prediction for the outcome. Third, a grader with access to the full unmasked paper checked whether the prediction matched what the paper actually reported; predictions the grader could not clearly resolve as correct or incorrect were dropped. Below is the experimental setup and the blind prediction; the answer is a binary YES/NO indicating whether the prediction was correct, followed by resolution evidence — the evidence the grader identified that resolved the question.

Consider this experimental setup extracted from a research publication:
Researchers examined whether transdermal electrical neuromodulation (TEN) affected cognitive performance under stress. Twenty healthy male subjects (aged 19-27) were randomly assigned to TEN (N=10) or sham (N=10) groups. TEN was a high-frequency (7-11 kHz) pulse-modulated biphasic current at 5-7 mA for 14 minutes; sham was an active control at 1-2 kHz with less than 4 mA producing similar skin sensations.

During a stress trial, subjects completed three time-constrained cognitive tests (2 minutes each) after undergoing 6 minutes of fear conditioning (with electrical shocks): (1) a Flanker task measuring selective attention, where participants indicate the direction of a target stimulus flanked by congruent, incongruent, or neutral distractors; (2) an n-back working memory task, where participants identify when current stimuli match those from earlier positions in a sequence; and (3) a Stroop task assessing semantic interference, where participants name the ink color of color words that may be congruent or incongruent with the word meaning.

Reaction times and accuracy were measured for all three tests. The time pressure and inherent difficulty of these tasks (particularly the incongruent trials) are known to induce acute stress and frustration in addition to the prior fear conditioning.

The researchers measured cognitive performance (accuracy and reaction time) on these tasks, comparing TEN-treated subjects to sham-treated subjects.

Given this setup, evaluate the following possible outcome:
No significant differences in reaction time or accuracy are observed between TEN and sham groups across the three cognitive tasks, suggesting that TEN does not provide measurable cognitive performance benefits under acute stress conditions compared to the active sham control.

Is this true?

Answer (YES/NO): YES